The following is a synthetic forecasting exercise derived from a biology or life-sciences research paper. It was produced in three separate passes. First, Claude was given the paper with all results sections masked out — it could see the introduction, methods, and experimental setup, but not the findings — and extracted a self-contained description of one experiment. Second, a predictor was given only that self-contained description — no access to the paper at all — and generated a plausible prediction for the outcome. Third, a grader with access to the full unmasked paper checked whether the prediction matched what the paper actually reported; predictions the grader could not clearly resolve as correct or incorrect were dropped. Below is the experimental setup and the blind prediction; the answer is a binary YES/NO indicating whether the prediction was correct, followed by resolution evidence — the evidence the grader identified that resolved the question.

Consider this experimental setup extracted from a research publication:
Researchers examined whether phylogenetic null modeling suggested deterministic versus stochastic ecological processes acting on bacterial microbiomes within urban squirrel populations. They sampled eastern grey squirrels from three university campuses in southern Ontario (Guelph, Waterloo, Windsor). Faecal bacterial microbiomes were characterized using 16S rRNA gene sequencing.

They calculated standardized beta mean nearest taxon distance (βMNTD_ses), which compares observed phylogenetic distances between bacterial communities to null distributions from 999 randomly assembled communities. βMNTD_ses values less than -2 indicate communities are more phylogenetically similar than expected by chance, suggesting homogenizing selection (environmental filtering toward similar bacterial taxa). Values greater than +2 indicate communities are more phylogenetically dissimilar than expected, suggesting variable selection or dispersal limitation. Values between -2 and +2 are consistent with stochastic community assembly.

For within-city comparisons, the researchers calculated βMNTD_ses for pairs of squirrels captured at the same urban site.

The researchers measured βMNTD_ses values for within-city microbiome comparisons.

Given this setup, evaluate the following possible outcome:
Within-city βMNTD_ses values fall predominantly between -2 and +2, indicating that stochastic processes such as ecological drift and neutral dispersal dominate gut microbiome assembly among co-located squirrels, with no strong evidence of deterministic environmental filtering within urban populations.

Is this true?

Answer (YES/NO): YES